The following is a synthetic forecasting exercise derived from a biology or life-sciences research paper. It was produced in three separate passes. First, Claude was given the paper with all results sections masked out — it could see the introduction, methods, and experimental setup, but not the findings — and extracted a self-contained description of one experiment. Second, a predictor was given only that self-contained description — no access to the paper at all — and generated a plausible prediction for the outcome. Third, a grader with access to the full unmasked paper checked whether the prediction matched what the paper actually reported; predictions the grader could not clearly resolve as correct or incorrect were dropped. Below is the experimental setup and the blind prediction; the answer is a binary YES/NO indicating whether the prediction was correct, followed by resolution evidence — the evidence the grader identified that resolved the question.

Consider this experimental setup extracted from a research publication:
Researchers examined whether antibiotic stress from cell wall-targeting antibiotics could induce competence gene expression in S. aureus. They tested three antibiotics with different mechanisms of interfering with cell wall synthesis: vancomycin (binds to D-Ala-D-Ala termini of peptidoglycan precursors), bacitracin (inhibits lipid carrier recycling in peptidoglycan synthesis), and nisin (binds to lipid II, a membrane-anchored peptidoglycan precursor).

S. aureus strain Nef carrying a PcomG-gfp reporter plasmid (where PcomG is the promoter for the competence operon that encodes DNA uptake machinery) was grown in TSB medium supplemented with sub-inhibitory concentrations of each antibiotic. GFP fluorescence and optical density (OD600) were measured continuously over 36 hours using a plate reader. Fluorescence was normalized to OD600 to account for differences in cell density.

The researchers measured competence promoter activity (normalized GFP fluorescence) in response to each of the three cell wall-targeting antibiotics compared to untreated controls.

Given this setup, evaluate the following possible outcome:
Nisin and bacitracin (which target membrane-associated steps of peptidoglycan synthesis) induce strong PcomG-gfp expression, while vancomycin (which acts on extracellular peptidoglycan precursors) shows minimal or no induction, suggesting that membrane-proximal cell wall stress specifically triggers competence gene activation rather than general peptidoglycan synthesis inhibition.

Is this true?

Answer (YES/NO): NO